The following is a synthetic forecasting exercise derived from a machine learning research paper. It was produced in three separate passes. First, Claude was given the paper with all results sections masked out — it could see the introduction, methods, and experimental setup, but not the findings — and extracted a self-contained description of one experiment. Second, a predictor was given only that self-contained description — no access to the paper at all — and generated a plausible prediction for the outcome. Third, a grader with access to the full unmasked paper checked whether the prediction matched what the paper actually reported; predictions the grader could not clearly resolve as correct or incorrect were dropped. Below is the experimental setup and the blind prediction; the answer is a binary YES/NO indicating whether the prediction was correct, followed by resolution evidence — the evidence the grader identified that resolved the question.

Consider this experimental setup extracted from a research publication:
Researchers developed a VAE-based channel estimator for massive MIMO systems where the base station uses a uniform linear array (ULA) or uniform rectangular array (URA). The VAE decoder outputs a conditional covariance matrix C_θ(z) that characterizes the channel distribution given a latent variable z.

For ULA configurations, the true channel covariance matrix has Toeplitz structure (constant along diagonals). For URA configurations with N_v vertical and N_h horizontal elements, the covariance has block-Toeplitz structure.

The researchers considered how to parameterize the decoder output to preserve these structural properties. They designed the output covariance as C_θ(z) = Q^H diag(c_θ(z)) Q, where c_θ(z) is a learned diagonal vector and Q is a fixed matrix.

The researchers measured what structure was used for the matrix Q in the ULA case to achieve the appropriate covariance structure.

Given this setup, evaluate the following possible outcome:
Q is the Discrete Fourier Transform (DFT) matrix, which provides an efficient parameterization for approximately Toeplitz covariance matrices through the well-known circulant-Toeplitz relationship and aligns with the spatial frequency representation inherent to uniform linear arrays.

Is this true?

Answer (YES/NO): YES